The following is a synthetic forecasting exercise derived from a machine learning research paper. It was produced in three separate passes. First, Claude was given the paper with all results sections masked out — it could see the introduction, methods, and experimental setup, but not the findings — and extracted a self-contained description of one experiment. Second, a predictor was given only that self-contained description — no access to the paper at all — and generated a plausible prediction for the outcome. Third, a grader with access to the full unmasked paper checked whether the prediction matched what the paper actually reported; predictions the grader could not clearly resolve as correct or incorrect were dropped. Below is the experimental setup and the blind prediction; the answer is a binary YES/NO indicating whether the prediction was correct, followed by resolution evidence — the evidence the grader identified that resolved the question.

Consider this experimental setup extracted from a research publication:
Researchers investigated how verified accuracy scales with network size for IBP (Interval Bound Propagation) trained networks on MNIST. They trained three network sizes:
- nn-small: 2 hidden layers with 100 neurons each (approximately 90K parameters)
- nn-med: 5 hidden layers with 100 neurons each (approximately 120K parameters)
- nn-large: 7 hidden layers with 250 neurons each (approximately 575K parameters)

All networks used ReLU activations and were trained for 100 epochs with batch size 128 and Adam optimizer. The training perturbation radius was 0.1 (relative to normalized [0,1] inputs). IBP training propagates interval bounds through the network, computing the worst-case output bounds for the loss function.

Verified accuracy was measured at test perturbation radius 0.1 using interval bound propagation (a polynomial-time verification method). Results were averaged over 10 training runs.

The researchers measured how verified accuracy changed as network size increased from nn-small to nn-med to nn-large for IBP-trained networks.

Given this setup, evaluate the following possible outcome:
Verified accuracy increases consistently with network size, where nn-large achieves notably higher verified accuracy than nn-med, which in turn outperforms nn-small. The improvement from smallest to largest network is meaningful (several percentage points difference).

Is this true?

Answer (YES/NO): NO